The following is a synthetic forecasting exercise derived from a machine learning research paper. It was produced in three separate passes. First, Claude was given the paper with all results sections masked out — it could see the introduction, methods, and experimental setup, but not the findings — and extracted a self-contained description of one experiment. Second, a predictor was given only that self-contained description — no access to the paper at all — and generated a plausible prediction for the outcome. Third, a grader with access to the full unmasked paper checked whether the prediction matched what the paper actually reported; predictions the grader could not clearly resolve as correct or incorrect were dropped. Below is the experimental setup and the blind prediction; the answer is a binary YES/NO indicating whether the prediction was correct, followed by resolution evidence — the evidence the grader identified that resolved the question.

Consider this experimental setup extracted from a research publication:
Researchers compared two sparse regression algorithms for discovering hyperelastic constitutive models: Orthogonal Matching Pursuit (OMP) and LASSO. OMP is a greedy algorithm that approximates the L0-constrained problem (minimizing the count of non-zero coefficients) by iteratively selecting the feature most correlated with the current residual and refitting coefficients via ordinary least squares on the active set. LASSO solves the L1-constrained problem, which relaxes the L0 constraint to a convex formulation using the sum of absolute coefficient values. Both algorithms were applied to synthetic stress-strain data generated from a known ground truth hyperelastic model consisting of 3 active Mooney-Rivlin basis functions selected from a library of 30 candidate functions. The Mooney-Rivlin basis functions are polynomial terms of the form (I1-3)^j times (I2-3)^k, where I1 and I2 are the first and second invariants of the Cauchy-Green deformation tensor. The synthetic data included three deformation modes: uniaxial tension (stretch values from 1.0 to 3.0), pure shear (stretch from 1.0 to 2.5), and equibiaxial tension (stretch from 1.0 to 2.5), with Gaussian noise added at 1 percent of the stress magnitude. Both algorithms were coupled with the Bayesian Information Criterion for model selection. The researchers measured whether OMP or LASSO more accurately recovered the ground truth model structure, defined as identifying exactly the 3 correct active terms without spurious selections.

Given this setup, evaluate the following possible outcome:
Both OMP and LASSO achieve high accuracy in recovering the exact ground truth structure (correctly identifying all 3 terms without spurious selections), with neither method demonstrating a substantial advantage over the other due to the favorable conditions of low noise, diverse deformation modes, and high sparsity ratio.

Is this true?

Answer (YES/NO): YES